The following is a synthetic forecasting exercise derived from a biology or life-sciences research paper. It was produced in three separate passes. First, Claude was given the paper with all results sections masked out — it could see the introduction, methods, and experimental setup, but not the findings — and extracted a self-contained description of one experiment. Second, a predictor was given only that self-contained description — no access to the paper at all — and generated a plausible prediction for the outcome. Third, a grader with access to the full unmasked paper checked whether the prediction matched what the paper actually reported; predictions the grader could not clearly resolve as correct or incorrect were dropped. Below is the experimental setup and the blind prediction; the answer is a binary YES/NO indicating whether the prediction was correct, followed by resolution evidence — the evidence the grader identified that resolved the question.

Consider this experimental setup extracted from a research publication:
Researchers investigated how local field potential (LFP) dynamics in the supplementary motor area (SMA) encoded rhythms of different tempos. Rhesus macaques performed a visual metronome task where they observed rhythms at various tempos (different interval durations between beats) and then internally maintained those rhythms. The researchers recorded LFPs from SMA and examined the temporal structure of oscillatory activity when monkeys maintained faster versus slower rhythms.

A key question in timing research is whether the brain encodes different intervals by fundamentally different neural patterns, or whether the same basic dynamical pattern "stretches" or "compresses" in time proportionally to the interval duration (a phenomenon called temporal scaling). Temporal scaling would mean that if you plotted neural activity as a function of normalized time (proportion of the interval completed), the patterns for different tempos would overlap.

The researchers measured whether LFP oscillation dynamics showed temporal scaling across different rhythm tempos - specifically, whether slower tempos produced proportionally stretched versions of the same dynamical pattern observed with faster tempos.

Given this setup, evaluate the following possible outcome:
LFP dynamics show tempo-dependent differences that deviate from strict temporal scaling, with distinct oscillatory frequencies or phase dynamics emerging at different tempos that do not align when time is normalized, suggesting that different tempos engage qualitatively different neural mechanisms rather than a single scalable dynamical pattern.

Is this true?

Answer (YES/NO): NO